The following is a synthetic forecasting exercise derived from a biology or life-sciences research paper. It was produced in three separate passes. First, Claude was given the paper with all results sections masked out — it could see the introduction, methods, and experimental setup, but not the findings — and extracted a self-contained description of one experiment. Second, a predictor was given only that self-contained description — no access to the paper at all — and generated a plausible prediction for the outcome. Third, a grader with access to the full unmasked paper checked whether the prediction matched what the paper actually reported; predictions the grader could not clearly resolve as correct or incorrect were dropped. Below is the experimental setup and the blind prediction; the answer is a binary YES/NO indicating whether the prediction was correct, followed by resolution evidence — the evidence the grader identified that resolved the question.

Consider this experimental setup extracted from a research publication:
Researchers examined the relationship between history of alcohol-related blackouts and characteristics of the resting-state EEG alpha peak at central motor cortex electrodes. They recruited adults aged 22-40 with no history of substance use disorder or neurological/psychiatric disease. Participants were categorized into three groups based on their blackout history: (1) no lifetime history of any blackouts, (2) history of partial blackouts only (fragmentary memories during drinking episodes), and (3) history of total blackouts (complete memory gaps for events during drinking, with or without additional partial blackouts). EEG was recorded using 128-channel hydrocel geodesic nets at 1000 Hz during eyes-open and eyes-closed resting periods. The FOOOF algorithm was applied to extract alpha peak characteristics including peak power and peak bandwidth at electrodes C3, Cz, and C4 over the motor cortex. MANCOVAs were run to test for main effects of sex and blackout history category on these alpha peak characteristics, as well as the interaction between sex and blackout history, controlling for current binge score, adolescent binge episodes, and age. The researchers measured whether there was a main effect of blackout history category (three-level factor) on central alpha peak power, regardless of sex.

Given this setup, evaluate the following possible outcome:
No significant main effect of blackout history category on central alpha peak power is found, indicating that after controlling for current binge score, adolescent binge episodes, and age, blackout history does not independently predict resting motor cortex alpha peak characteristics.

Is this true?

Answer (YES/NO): NO